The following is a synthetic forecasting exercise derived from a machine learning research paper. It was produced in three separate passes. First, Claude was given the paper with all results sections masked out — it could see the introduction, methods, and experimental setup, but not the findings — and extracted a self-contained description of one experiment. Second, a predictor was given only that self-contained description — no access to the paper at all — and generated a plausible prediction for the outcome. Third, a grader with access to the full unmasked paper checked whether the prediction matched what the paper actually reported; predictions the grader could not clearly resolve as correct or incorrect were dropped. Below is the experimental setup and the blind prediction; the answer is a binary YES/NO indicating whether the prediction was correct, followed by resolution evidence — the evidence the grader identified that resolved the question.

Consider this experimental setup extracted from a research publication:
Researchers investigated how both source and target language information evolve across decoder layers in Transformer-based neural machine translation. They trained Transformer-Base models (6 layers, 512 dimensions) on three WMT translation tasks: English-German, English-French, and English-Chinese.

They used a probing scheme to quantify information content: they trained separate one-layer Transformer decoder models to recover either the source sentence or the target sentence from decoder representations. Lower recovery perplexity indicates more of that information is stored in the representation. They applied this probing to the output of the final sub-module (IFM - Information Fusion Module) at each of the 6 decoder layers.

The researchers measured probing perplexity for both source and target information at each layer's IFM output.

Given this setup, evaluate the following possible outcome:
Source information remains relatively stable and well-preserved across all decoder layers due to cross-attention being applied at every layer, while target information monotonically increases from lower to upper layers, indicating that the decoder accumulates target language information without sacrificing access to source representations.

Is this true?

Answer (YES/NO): NO